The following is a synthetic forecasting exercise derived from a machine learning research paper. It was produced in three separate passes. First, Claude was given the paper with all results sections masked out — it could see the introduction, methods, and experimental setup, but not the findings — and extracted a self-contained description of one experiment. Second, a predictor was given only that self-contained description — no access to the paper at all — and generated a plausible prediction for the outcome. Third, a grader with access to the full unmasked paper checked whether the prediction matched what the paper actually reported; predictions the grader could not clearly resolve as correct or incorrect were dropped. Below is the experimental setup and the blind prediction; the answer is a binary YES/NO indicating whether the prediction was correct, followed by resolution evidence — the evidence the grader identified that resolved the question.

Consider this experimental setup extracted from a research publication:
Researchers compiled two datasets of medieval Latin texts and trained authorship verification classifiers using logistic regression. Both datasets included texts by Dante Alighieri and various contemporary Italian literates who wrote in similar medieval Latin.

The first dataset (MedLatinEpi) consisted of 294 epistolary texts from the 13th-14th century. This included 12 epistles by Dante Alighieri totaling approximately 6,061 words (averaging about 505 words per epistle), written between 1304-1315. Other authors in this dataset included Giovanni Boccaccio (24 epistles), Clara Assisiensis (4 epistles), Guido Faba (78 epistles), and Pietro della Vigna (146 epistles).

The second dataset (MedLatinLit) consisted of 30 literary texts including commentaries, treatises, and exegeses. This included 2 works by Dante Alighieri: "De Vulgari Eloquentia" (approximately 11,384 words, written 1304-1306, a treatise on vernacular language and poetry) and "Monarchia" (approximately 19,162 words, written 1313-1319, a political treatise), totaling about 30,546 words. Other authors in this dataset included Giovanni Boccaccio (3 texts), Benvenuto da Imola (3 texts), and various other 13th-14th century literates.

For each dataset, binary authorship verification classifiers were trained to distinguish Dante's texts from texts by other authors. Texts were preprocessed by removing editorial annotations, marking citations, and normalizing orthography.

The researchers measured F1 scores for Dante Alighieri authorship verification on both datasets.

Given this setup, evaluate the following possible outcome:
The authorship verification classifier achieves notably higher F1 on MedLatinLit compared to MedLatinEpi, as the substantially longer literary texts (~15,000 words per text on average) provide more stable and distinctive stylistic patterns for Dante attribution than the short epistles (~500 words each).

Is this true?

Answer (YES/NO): NO